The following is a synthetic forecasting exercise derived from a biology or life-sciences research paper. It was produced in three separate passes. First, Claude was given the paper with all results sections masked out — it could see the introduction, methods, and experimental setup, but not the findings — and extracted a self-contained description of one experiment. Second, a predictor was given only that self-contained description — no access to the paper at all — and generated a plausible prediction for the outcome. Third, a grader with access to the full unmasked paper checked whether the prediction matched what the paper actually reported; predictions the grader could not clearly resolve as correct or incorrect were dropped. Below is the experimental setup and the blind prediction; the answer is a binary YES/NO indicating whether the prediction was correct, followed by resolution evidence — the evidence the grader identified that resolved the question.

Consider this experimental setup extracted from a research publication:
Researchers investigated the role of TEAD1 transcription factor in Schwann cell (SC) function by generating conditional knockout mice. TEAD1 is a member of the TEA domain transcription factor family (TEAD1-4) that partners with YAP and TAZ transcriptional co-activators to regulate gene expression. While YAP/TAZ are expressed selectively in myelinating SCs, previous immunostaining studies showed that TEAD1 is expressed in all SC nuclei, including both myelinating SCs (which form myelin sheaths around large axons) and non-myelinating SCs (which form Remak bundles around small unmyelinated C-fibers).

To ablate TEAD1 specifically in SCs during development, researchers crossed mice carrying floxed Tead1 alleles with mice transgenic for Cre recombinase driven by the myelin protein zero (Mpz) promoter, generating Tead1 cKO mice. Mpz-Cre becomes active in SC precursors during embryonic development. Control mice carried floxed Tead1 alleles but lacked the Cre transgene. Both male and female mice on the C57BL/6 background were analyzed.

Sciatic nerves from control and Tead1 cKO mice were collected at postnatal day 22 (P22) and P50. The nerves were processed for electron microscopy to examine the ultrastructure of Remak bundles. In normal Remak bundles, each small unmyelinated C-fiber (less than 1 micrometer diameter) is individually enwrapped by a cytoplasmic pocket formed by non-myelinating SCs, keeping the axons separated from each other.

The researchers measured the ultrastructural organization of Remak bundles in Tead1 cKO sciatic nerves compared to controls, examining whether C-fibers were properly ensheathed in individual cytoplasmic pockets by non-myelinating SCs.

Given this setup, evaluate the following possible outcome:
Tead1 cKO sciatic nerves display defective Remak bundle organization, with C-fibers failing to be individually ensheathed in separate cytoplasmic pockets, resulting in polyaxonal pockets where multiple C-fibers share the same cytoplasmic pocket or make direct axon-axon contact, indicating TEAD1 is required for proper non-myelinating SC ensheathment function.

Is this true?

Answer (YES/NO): YES